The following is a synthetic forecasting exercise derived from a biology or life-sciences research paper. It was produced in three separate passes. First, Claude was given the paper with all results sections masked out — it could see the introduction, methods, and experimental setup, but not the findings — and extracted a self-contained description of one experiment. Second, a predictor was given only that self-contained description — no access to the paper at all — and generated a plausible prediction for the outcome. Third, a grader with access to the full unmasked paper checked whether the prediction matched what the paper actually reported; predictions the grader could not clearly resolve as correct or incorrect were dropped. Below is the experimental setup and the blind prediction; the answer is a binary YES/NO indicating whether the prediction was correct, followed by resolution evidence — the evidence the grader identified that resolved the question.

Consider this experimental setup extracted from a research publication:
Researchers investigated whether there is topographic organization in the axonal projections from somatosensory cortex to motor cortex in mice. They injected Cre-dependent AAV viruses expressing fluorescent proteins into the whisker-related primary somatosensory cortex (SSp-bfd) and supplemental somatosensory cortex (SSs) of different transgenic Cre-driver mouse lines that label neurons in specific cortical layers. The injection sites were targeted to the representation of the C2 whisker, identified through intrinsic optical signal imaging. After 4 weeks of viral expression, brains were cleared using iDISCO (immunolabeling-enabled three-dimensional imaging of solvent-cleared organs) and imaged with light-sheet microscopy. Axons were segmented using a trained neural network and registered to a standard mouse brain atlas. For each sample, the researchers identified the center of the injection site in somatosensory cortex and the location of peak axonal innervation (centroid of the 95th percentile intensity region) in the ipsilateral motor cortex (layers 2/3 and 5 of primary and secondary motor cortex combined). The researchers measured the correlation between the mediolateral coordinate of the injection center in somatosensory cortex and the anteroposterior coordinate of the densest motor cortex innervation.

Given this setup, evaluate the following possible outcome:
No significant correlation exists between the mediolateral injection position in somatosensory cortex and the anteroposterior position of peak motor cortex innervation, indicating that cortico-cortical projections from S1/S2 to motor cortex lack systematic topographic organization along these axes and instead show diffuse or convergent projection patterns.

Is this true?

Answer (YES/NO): NO